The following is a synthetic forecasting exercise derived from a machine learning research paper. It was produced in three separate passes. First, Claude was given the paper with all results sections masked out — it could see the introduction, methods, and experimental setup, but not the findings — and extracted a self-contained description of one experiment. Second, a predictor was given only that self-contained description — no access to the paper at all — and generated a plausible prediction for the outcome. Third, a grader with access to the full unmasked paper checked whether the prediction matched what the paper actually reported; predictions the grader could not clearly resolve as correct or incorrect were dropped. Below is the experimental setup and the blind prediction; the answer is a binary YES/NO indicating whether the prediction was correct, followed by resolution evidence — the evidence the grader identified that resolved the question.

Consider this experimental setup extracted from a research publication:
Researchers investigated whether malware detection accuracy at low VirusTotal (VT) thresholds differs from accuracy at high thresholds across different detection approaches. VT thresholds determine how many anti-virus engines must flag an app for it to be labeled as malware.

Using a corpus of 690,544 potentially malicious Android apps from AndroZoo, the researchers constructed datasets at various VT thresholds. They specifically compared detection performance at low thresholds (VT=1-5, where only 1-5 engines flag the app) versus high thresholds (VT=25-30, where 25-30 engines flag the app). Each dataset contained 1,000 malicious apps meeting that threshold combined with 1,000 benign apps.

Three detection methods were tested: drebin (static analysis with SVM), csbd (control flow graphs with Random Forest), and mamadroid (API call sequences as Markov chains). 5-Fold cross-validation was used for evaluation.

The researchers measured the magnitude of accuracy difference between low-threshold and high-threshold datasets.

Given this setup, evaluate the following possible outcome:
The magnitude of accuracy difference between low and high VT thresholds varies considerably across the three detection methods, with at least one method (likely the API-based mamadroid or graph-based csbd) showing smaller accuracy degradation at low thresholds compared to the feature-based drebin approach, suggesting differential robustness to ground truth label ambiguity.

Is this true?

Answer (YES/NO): YES